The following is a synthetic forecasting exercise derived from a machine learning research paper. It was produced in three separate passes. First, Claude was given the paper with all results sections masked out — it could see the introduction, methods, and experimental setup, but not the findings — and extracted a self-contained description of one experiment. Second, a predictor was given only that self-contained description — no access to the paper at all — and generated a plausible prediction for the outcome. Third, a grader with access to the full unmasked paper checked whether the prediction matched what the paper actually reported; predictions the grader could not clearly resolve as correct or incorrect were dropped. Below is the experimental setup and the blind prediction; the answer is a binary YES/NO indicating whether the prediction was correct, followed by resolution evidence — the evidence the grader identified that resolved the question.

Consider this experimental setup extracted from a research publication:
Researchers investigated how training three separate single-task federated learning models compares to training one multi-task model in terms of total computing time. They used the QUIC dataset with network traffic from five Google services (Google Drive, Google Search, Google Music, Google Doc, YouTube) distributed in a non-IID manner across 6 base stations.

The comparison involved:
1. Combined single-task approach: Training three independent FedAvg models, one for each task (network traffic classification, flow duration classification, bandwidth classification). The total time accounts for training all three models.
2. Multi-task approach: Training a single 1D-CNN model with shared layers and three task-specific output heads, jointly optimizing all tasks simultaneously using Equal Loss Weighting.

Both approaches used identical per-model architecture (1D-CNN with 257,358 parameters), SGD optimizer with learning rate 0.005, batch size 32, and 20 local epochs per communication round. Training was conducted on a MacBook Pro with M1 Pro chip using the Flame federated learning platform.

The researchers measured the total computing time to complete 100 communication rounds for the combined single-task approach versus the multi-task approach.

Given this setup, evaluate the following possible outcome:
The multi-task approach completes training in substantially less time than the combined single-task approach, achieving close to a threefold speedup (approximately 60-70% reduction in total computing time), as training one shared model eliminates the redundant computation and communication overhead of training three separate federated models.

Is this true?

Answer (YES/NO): NO